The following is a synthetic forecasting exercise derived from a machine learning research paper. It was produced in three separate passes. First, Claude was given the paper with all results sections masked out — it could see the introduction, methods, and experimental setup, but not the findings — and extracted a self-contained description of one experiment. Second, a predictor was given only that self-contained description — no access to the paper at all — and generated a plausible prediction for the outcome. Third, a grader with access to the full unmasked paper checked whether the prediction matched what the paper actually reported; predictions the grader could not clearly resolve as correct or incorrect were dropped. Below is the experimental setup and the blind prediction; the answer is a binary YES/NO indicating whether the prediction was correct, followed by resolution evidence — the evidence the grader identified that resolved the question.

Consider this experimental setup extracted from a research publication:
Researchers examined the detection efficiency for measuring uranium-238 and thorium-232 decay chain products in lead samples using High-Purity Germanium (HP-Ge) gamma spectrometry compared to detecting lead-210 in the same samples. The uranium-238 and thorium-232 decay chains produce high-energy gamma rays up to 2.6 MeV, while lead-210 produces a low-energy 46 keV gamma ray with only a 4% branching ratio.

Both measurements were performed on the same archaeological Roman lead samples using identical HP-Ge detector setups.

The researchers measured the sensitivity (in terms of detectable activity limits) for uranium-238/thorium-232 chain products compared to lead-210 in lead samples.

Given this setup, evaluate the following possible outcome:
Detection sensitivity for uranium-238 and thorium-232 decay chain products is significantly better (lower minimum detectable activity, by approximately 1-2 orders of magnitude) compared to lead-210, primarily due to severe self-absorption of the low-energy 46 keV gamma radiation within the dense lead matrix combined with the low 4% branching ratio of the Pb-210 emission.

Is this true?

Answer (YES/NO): NO